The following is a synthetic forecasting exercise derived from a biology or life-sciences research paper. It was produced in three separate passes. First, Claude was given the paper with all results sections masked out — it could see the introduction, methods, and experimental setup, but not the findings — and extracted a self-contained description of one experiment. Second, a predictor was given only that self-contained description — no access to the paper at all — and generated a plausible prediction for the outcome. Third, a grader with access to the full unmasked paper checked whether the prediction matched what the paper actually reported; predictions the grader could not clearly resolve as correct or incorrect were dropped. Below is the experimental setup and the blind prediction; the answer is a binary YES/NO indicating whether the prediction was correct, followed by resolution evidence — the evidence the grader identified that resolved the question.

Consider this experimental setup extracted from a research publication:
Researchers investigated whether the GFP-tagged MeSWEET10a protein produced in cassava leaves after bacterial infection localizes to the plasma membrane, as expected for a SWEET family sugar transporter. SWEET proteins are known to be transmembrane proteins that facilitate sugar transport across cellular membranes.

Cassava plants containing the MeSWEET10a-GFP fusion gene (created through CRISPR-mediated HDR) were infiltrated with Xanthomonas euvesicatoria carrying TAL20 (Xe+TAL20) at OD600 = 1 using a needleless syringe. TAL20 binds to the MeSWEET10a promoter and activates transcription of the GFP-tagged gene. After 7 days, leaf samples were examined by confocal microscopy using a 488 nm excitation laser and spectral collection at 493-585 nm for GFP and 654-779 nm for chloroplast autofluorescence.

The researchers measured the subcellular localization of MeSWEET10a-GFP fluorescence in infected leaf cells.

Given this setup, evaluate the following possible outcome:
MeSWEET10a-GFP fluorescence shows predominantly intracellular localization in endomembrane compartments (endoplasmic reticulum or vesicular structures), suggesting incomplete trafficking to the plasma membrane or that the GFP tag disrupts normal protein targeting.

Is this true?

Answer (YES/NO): NO